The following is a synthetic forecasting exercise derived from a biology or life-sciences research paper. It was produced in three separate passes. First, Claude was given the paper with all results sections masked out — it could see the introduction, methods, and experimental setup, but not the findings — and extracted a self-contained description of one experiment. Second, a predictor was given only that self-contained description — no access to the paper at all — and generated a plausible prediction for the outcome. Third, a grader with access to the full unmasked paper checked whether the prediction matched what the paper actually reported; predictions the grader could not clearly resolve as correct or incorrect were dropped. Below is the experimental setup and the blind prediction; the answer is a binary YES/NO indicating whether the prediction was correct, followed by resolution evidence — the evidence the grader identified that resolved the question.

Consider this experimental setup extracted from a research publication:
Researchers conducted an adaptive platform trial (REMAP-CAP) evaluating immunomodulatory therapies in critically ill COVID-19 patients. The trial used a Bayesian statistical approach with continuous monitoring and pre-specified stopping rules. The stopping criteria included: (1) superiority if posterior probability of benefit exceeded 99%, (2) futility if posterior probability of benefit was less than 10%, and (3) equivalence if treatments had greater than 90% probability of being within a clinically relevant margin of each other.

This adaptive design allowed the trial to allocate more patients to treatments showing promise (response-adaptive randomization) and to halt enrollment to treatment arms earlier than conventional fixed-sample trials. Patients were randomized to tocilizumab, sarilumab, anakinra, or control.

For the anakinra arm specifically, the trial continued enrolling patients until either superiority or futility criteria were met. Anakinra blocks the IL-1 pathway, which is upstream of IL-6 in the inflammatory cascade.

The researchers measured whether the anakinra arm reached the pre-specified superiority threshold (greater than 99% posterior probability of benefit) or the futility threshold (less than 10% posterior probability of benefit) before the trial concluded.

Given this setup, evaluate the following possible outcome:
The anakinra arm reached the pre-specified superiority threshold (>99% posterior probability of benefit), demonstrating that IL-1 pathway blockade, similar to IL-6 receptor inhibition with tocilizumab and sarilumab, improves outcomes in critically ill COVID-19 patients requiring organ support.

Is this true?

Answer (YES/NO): NO